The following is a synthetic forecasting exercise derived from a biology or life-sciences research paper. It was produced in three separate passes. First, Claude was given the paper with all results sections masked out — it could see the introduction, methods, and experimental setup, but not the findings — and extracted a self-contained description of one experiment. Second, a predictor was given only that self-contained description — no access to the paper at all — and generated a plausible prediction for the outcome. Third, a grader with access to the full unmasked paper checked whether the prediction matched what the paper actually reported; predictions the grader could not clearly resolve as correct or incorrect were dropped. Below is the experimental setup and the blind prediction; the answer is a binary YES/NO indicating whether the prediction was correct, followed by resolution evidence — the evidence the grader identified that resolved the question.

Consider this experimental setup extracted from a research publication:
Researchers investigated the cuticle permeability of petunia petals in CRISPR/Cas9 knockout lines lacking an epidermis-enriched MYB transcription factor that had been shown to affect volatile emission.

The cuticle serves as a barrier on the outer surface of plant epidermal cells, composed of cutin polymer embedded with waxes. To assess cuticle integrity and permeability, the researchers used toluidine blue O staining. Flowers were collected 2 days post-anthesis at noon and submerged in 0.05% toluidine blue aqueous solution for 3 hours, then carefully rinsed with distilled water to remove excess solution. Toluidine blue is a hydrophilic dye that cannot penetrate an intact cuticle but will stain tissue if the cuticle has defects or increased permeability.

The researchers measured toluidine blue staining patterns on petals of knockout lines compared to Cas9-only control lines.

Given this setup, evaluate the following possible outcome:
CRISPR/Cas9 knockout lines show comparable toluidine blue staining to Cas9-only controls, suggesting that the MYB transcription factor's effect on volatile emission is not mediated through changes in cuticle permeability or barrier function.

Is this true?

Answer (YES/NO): YES